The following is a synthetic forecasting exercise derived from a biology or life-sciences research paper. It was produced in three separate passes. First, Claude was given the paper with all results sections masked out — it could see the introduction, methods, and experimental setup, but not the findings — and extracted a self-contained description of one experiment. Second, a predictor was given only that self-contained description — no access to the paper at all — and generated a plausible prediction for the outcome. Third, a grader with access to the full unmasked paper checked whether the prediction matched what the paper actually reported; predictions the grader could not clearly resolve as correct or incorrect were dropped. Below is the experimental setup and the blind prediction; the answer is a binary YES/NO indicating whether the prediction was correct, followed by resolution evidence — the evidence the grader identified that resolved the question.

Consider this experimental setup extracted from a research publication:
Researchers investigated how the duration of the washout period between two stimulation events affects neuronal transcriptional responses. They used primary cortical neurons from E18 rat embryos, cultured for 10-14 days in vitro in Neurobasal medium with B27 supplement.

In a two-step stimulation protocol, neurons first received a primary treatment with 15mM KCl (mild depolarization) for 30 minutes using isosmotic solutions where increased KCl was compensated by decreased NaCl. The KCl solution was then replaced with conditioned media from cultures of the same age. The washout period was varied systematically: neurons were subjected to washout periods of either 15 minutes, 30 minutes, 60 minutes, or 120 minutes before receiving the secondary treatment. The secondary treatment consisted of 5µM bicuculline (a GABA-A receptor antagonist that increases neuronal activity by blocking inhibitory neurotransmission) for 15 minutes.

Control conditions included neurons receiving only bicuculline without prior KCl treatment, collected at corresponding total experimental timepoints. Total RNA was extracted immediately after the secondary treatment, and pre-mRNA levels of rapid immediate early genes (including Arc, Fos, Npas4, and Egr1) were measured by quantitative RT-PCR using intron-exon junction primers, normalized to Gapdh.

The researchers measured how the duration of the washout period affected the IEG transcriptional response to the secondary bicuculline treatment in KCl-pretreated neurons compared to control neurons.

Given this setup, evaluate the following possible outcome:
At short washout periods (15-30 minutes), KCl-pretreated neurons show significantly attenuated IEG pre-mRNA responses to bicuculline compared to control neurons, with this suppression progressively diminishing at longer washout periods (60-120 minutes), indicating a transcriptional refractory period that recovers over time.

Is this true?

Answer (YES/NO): NO